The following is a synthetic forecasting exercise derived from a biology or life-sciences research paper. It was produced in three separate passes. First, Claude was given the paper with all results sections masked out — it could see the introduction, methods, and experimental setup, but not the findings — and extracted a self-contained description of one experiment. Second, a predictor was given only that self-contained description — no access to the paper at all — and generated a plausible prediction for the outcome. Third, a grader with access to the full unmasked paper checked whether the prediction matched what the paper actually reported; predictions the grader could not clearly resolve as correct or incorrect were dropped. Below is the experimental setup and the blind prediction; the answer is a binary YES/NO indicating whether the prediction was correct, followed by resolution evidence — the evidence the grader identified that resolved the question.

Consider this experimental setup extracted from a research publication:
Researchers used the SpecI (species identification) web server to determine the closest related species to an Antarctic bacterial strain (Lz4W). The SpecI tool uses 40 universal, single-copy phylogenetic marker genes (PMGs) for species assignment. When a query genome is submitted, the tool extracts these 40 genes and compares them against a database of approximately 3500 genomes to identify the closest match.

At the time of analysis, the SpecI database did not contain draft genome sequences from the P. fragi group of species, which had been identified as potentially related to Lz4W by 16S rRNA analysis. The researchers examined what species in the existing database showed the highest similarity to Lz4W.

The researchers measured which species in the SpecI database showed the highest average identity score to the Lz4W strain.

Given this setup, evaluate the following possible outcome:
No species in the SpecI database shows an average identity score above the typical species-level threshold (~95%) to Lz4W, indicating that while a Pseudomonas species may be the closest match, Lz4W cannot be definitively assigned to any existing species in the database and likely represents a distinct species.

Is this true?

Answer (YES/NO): YES